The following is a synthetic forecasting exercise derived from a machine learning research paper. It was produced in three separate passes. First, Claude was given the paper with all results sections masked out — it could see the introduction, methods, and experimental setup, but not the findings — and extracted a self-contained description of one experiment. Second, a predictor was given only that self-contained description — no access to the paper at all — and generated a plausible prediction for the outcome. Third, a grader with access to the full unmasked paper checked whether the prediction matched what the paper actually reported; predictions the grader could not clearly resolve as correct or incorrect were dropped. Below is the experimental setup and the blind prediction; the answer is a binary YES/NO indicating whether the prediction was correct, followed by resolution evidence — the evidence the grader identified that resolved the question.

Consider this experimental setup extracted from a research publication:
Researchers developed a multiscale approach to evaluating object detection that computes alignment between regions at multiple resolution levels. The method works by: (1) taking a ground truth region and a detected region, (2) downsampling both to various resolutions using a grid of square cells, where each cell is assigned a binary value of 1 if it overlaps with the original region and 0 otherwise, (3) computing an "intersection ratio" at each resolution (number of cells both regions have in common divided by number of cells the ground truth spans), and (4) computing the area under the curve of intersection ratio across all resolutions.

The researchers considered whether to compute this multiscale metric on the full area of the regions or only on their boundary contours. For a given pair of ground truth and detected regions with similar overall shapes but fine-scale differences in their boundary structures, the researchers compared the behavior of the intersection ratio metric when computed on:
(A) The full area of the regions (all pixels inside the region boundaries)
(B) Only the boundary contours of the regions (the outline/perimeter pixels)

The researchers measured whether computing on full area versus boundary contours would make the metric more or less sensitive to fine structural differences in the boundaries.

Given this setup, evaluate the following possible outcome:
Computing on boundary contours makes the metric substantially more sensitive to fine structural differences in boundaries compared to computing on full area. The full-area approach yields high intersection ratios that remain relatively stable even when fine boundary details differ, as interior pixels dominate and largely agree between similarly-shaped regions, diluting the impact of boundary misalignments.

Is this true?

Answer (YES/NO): YES